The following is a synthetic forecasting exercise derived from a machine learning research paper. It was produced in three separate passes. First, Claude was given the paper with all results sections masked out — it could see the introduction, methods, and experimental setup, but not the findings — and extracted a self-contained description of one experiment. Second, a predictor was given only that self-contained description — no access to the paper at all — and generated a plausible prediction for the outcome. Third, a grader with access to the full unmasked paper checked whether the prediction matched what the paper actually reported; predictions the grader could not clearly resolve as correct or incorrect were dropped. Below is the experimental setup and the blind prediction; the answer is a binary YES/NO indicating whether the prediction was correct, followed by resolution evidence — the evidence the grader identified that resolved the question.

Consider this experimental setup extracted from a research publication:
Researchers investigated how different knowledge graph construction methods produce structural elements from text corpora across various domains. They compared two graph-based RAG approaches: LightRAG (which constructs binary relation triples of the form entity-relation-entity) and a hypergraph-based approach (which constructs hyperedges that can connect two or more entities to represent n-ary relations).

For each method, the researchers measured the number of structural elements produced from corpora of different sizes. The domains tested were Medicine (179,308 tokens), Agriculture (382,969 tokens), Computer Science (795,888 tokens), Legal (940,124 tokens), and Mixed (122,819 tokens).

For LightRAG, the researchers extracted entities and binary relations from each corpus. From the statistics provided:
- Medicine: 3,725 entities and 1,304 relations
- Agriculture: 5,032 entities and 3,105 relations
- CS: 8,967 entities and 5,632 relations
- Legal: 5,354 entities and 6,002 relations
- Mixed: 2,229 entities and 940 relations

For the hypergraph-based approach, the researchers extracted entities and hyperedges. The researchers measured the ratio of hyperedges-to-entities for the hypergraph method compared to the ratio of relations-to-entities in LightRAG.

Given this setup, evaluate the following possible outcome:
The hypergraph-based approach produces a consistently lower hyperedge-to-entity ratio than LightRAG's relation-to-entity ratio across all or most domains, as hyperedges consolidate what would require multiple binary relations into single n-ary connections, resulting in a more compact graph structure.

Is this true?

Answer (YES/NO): NO